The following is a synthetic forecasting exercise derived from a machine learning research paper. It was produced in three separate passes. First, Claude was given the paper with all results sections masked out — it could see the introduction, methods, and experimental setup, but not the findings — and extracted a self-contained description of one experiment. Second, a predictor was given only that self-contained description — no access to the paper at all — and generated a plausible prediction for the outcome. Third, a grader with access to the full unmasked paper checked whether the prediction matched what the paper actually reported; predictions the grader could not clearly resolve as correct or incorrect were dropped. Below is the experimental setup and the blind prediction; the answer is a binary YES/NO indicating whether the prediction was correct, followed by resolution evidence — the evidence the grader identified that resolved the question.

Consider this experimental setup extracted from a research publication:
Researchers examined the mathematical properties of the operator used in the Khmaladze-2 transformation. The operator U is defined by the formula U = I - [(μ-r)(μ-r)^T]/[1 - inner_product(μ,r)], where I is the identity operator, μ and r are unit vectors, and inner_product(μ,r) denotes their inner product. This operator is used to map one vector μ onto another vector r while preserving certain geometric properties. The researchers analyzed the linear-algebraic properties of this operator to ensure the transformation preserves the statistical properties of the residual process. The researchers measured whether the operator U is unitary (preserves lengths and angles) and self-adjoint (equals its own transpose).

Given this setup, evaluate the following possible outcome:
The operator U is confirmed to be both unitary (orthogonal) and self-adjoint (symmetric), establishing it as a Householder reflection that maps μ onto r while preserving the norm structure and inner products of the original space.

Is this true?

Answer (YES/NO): YES